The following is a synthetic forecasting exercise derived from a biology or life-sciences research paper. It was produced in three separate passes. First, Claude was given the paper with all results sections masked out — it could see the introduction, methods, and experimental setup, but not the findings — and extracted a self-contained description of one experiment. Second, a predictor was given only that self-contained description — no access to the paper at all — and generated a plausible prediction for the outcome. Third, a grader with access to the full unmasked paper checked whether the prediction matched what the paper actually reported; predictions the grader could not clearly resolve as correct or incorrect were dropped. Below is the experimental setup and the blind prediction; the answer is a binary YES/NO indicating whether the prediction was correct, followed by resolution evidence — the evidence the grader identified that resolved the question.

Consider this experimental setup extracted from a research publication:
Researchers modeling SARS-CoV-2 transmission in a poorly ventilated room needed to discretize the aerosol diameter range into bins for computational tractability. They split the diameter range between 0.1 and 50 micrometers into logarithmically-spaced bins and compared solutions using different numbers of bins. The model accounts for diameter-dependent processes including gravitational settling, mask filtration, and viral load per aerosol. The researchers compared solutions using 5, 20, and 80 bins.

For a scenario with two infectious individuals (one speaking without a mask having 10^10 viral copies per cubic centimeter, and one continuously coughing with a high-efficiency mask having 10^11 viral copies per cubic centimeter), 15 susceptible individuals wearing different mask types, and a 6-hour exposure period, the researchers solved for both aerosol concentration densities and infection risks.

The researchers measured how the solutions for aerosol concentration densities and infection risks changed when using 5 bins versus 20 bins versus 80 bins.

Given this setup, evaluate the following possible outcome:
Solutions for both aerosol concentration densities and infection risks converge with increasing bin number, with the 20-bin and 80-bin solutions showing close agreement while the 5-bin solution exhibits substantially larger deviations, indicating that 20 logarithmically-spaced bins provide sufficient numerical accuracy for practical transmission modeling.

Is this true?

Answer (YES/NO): NO